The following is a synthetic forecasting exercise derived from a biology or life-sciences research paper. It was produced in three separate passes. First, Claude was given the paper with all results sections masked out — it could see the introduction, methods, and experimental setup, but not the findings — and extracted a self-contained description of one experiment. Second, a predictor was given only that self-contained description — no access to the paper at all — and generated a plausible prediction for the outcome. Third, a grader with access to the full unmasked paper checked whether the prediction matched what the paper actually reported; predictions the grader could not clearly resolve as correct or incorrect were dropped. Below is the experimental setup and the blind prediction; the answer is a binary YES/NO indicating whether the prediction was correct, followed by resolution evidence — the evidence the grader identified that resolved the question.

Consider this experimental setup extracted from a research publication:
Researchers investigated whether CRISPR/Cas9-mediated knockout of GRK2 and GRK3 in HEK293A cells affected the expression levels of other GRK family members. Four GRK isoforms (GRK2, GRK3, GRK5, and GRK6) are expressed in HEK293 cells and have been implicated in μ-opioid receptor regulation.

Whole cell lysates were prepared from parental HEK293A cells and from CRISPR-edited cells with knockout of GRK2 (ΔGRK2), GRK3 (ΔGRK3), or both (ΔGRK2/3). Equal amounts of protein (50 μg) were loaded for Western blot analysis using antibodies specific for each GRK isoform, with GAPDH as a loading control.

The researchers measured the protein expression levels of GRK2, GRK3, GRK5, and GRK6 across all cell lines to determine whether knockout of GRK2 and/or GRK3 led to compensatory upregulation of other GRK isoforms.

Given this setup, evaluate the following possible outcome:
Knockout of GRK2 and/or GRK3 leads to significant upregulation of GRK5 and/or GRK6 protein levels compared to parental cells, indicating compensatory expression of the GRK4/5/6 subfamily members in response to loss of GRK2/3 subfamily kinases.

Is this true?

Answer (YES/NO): NO